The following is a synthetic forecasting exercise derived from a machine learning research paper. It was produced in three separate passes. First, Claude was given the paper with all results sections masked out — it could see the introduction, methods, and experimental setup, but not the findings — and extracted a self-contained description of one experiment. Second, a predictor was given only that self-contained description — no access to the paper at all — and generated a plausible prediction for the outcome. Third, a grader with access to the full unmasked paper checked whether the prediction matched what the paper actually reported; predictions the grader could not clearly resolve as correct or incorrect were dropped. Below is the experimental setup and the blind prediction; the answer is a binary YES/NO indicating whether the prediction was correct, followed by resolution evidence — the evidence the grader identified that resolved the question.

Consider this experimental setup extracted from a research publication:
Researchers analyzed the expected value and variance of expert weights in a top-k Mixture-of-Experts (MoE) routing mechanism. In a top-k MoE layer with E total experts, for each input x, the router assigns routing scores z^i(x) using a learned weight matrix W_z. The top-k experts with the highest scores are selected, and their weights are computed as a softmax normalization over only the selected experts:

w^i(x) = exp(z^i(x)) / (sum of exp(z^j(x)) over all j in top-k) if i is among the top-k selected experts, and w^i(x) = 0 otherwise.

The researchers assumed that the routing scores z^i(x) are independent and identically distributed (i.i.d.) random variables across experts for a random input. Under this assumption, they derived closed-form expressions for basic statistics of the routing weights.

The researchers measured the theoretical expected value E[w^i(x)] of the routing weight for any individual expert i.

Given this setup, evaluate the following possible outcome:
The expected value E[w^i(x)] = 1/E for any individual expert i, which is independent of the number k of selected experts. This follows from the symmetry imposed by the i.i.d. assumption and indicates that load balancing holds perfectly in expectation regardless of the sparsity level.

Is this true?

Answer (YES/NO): YES